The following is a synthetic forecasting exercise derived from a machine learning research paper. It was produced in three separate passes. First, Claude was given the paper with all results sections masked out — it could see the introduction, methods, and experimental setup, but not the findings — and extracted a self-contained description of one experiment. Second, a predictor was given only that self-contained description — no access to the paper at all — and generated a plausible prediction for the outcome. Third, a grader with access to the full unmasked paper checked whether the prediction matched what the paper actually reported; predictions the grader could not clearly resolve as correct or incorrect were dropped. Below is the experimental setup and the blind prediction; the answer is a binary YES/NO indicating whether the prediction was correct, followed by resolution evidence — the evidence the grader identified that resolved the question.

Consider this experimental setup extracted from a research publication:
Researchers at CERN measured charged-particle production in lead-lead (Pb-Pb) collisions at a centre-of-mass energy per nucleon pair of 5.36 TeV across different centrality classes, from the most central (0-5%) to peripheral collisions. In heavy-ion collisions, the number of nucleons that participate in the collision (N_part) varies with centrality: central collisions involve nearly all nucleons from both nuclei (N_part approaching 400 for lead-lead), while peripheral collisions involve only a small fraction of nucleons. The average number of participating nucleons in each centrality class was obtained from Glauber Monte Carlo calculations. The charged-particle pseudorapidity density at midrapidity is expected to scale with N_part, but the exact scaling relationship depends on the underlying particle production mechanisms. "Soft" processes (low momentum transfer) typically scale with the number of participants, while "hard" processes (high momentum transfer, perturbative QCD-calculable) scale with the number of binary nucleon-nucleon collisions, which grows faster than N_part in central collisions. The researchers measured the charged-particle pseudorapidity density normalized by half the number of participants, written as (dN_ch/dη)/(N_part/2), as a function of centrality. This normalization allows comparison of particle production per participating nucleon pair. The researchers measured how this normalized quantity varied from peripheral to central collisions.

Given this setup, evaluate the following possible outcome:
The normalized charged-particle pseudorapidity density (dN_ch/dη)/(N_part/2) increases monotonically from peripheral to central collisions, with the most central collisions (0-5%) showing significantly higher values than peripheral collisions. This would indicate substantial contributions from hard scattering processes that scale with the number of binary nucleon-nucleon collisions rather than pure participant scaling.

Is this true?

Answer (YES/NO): YES